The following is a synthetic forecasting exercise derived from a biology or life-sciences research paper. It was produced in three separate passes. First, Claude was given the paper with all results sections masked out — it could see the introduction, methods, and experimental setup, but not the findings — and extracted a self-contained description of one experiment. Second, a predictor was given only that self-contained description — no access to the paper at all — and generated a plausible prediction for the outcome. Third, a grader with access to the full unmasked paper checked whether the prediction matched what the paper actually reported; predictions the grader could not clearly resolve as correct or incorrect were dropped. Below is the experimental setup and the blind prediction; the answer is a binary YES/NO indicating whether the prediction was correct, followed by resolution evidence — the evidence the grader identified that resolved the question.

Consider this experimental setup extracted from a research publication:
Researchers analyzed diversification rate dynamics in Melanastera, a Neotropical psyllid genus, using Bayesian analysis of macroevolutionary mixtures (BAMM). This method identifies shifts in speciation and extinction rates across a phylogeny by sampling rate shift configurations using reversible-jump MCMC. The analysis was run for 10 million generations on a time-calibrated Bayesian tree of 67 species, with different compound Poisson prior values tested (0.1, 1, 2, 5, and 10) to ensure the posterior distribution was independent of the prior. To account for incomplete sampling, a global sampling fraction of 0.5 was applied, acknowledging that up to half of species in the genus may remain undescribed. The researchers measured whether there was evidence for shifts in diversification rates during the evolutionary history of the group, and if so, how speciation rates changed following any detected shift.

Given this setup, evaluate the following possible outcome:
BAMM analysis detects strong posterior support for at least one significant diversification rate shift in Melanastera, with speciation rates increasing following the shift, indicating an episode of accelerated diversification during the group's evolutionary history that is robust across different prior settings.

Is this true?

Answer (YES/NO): YES